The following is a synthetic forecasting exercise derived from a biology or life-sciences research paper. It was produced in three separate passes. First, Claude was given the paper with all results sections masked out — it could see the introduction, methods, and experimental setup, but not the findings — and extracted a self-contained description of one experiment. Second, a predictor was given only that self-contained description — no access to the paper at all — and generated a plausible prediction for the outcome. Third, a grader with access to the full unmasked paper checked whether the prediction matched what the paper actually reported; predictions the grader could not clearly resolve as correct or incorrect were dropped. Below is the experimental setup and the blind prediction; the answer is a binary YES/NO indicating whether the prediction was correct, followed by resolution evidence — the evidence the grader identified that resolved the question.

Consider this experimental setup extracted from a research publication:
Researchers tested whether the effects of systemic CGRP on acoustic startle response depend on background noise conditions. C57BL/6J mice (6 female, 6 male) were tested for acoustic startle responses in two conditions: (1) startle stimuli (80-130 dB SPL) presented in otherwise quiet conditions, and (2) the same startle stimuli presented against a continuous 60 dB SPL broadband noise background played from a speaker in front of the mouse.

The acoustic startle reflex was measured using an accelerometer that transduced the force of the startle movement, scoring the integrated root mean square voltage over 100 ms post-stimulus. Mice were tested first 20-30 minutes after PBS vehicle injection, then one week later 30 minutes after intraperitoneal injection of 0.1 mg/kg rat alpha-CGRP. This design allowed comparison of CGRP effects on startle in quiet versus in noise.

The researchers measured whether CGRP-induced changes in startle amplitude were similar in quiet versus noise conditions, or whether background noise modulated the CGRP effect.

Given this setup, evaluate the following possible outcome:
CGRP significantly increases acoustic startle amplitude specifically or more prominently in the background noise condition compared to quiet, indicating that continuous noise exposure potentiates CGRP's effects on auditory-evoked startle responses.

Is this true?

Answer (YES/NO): NO